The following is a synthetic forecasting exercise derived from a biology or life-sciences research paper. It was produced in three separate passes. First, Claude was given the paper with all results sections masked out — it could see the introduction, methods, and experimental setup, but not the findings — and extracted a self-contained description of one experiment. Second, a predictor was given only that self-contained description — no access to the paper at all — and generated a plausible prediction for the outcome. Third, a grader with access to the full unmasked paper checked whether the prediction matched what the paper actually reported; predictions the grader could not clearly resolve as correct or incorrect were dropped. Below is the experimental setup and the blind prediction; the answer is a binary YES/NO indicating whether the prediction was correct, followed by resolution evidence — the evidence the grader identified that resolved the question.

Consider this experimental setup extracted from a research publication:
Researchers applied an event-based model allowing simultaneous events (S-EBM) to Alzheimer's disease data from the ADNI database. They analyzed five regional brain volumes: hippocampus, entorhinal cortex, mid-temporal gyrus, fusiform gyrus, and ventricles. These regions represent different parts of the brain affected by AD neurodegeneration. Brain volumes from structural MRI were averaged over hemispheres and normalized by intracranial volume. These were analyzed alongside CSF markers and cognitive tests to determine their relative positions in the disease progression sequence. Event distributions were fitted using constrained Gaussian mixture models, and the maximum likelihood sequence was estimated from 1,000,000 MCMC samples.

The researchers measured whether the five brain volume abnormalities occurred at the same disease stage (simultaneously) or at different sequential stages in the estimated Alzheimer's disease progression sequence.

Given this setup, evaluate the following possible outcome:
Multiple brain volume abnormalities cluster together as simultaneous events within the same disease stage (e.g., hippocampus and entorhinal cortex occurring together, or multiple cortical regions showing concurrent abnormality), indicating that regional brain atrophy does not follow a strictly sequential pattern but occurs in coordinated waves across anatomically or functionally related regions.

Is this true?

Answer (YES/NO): YES